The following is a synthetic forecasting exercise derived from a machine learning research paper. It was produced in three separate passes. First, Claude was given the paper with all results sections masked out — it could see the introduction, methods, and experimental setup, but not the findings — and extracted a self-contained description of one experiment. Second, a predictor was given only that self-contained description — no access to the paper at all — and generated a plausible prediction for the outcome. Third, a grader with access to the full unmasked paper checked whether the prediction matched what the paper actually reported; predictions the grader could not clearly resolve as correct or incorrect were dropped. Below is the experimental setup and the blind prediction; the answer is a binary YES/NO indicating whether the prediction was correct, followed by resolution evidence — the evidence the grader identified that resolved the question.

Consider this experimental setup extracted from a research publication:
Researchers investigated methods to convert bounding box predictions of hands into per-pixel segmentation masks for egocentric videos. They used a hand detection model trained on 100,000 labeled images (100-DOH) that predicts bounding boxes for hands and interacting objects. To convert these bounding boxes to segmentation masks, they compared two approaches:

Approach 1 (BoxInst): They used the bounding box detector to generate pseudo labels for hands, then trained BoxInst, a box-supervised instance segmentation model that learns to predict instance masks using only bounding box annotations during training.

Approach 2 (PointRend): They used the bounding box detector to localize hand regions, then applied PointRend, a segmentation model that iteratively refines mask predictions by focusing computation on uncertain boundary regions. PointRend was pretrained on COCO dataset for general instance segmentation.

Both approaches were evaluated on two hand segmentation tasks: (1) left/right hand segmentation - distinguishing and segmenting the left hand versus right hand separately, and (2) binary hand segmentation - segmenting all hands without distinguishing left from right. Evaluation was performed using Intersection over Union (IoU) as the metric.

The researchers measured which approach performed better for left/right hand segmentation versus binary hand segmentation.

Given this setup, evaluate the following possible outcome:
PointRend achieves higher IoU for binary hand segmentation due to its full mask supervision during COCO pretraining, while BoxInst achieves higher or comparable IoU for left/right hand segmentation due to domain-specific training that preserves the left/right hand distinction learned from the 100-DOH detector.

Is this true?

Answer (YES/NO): NO